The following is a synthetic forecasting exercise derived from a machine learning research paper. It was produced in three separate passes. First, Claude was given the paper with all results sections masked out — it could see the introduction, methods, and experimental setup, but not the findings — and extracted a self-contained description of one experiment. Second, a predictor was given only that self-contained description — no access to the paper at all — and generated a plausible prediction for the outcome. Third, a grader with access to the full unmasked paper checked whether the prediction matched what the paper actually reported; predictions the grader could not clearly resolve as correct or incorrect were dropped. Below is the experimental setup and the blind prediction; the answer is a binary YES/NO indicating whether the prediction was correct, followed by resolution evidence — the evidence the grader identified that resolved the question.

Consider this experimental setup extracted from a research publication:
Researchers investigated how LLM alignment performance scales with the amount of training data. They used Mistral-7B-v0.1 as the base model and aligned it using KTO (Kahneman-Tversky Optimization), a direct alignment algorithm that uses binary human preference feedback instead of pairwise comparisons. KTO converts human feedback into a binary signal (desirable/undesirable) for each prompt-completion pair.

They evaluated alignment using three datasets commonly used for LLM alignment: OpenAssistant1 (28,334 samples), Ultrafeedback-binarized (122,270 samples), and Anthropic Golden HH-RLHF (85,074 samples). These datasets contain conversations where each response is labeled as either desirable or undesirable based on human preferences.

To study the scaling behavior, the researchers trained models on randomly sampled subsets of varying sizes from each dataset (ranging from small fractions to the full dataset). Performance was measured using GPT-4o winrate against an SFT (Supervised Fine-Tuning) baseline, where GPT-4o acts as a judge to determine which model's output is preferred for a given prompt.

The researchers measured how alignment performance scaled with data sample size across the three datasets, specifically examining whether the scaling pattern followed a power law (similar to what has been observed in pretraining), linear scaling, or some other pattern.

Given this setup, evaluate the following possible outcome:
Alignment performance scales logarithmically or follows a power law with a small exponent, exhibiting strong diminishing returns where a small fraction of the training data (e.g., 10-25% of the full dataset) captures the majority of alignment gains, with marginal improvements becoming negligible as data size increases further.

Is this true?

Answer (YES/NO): NO